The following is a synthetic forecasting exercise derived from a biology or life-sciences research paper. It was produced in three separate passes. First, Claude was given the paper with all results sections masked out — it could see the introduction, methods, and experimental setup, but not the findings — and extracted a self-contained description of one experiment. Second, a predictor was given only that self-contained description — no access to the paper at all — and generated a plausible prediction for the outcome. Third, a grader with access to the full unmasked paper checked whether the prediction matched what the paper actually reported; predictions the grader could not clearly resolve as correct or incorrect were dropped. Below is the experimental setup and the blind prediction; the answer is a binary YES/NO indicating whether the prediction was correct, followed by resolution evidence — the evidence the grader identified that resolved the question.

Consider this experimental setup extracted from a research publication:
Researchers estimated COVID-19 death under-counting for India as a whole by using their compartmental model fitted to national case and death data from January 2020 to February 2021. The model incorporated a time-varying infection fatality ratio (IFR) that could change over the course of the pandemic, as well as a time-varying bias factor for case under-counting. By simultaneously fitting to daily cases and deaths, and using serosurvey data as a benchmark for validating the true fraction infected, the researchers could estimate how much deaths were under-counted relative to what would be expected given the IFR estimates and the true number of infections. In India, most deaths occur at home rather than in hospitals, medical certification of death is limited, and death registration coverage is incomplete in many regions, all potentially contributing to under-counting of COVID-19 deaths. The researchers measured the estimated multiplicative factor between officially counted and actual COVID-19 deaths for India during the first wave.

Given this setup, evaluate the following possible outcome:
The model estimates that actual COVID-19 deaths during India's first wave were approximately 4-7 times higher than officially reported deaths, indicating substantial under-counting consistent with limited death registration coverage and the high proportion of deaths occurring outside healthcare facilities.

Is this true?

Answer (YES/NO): NO